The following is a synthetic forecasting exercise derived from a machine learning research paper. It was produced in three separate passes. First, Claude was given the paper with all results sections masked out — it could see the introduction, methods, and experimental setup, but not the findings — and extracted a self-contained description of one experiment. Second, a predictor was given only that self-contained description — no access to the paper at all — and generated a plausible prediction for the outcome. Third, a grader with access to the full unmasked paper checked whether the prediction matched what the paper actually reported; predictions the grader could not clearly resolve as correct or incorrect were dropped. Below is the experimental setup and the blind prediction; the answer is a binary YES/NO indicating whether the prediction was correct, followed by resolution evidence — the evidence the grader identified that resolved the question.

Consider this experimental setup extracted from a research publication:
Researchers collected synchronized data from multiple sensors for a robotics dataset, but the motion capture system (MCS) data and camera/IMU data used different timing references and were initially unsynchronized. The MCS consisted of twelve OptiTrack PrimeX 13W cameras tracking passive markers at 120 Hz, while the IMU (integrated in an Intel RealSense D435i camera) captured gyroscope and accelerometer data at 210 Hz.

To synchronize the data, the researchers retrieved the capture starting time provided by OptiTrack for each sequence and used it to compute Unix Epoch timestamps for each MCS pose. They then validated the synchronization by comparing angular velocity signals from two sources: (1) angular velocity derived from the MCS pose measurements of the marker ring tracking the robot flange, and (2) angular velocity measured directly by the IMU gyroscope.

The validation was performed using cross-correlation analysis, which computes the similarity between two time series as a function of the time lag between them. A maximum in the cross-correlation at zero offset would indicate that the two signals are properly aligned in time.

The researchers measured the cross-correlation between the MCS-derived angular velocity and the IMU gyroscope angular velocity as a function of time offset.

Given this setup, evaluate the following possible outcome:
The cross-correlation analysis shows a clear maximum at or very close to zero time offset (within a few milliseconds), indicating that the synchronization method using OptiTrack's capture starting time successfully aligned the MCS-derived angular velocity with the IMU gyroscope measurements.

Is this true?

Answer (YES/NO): YES